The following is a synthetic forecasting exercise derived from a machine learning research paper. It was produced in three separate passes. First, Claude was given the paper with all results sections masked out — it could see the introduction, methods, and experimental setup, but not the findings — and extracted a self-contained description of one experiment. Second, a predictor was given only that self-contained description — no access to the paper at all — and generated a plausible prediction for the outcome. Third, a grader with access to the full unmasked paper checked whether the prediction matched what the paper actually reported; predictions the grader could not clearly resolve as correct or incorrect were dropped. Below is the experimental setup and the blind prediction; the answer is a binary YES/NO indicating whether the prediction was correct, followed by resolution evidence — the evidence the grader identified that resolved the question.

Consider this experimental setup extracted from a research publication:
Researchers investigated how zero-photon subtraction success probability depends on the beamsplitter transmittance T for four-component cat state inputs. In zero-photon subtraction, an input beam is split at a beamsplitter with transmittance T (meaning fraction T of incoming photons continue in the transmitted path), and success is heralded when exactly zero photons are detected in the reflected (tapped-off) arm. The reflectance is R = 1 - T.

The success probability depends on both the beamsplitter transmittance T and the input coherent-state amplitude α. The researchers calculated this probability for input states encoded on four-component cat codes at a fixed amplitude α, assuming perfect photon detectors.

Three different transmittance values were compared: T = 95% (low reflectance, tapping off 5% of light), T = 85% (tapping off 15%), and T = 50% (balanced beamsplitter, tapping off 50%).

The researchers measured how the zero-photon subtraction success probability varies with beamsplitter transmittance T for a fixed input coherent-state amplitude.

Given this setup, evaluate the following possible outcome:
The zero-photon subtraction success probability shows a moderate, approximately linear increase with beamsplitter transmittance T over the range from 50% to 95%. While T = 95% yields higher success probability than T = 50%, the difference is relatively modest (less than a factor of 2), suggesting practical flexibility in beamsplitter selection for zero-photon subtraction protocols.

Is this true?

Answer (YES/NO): NO